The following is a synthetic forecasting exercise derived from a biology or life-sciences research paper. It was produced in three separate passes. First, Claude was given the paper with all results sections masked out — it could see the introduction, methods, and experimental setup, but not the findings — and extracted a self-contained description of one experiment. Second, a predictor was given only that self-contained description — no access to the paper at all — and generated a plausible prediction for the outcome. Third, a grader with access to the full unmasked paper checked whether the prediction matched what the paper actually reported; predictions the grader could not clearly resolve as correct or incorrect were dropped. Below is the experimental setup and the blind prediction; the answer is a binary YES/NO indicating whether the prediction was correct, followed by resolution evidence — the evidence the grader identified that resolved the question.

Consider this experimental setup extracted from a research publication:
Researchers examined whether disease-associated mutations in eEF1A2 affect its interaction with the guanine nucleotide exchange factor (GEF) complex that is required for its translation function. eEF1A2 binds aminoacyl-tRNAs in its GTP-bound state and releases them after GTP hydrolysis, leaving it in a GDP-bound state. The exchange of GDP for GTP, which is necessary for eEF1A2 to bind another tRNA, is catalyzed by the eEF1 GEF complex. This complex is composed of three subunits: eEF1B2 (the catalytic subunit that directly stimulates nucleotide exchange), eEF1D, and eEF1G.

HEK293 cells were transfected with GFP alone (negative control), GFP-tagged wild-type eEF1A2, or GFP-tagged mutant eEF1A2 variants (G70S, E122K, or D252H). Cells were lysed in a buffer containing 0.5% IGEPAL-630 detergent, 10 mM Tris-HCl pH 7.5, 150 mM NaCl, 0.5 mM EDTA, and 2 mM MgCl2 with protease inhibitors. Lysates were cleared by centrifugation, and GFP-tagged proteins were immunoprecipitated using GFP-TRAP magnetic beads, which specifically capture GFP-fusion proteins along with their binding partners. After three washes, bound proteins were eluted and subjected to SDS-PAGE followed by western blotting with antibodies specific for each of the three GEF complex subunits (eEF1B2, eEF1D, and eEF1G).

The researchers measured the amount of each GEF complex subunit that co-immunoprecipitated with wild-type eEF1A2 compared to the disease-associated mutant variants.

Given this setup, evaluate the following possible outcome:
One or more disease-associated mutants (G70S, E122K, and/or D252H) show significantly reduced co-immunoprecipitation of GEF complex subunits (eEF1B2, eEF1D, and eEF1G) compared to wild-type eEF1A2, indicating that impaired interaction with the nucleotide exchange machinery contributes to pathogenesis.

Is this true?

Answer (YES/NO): YES